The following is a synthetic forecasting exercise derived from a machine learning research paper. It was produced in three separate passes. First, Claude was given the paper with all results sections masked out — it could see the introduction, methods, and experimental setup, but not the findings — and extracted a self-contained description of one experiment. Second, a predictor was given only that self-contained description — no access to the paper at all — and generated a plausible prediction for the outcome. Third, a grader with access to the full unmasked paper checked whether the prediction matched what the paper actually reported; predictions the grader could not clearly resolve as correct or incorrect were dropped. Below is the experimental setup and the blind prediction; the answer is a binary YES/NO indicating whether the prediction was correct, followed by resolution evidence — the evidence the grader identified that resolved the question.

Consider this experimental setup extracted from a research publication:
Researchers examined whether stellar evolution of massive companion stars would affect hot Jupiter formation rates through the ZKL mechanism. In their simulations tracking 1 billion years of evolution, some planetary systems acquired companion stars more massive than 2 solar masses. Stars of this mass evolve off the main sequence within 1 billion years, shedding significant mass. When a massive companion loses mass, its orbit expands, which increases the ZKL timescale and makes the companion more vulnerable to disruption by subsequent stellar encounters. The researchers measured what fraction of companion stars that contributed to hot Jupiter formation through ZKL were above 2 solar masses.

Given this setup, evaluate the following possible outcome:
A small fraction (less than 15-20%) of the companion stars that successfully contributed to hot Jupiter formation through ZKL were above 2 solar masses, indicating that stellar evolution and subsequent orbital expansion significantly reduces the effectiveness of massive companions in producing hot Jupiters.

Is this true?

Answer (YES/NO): YES